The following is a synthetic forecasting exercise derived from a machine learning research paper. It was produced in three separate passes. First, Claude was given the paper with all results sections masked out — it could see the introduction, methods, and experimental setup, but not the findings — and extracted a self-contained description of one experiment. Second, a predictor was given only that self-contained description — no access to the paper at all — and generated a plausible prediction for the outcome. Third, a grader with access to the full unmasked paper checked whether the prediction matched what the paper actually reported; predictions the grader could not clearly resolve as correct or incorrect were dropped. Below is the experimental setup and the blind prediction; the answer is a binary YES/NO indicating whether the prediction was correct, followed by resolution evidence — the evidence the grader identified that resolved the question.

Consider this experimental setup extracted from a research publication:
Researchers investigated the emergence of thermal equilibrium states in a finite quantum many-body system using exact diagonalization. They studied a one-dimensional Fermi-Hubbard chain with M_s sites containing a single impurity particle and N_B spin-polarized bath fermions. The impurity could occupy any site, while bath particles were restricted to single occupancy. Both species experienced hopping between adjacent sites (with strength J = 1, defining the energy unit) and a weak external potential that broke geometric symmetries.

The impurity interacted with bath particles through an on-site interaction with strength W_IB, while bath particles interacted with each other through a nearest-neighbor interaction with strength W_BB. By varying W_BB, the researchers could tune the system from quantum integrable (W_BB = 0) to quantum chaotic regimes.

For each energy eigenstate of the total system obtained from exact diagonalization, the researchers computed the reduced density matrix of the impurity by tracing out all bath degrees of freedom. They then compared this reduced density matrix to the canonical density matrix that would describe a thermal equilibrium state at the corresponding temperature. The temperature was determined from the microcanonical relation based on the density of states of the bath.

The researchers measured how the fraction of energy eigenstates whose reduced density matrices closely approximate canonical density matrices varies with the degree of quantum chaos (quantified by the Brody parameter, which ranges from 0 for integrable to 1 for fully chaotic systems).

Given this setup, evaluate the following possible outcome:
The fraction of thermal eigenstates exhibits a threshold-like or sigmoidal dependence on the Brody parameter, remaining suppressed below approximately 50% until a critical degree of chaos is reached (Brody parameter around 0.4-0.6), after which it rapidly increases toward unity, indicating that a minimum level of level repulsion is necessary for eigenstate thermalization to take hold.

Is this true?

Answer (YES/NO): NO